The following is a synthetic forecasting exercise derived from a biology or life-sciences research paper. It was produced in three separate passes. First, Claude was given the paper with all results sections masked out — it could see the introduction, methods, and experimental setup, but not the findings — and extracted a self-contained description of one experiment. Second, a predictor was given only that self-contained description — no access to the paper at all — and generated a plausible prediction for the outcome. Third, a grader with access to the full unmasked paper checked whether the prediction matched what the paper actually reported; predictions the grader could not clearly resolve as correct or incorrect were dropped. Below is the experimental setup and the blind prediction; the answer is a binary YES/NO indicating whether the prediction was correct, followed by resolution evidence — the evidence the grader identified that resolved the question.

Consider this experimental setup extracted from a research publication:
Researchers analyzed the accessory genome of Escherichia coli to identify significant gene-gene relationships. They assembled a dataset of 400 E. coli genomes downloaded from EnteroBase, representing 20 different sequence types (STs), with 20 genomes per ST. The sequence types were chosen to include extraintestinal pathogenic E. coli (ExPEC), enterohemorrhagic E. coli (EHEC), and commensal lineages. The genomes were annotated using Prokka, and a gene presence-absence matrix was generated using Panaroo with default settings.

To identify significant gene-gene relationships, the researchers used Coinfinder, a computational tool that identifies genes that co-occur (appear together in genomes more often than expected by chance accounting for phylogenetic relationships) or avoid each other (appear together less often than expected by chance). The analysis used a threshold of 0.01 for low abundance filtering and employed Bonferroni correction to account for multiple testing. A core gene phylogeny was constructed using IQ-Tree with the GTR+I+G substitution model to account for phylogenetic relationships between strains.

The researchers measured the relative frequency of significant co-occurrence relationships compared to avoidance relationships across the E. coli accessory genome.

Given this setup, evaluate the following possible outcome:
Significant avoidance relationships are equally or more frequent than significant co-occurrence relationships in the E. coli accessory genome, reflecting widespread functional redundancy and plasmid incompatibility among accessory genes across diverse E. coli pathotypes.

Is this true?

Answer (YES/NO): NO